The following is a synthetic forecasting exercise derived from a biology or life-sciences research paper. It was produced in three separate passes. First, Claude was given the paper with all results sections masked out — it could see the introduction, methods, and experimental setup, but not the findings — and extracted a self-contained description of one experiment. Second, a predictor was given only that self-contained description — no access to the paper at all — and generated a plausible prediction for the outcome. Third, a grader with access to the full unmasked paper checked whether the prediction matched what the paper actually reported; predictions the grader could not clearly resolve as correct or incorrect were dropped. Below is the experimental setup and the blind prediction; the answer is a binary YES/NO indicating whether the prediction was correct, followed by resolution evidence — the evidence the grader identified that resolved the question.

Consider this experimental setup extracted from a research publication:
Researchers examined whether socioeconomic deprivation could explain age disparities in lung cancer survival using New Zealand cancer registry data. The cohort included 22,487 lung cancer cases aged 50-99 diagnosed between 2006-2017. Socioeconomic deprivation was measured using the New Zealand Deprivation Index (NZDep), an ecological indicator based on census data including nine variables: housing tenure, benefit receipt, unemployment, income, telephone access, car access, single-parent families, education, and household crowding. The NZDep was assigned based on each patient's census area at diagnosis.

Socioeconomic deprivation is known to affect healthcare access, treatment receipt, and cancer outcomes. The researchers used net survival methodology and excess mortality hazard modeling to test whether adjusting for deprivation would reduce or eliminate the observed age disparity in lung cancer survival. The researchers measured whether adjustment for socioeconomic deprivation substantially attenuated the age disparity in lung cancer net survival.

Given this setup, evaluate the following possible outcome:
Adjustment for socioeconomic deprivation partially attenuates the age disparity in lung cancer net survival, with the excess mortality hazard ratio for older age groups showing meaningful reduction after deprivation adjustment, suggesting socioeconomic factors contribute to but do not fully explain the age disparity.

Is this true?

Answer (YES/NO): NO